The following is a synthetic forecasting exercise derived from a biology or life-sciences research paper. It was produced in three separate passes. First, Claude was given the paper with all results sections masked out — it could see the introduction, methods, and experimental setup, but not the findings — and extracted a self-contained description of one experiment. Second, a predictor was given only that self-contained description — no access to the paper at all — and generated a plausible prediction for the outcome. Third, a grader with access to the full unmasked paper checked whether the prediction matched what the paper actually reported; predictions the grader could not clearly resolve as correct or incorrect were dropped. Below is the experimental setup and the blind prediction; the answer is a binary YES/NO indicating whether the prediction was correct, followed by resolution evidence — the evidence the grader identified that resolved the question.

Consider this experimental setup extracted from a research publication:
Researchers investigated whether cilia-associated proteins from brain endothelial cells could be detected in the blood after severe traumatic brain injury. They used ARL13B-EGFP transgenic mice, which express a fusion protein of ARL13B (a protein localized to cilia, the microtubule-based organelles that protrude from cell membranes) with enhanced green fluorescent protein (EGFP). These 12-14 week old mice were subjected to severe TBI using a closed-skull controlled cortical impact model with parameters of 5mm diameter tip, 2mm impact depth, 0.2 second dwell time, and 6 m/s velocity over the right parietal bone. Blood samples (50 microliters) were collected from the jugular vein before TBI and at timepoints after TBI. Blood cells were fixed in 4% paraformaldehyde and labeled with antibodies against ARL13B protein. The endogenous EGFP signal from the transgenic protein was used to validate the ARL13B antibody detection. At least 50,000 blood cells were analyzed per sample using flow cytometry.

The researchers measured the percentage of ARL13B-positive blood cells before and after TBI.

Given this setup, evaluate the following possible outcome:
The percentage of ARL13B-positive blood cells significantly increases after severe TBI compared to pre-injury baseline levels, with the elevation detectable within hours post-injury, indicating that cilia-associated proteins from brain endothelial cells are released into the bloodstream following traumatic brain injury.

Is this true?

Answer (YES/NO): NO